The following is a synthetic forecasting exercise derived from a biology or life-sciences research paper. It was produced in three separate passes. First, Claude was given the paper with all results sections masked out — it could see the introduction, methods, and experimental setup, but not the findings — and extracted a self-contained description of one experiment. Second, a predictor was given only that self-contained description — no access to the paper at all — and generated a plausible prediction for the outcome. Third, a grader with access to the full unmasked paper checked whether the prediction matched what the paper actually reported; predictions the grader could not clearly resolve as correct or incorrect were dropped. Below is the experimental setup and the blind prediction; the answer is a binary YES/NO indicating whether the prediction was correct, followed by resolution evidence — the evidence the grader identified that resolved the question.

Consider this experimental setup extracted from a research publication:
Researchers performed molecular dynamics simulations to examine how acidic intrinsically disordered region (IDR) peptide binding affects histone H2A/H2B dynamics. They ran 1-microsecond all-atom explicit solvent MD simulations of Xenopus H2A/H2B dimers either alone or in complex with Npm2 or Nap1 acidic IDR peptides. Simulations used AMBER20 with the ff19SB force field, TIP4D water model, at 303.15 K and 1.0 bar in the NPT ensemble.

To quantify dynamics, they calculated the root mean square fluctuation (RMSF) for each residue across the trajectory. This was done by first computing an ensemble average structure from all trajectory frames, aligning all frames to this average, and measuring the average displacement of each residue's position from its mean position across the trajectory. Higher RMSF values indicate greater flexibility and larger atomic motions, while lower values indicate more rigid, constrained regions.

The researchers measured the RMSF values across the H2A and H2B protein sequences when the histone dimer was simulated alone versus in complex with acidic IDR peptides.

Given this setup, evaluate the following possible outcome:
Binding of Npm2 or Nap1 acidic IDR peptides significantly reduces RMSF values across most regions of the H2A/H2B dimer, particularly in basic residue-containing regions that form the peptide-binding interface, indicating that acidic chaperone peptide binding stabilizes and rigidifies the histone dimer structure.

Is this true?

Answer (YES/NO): YES